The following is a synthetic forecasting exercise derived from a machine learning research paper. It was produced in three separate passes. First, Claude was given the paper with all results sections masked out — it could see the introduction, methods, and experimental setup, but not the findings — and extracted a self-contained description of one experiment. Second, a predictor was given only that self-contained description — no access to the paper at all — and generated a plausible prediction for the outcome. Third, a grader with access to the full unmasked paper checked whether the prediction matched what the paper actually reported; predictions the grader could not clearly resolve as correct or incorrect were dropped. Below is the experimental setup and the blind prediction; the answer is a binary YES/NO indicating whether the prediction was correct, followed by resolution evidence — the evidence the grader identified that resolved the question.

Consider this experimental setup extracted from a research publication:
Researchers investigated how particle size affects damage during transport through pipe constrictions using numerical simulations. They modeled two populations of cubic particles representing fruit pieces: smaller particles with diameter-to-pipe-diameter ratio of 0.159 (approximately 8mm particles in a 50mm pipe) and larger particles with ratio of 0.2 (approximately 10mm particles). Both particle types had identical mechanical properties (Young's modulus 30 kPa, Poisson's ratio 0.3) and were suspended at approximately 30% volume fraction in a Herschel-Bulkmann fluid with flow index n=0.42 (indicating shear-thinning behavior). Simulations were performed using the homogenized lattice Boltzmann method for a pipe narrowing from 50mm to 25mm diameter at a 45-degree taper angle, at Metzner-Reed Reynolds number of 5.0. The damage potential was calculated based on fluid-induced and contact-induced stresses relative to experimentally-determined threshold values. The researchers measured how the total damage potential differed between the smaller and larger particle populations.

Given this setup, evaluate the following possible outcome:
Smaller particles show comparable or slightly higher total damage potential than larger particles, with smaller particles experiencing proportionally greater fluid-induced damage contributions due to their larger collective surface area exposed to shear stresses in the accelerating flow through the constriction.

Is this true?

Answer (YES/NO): NO